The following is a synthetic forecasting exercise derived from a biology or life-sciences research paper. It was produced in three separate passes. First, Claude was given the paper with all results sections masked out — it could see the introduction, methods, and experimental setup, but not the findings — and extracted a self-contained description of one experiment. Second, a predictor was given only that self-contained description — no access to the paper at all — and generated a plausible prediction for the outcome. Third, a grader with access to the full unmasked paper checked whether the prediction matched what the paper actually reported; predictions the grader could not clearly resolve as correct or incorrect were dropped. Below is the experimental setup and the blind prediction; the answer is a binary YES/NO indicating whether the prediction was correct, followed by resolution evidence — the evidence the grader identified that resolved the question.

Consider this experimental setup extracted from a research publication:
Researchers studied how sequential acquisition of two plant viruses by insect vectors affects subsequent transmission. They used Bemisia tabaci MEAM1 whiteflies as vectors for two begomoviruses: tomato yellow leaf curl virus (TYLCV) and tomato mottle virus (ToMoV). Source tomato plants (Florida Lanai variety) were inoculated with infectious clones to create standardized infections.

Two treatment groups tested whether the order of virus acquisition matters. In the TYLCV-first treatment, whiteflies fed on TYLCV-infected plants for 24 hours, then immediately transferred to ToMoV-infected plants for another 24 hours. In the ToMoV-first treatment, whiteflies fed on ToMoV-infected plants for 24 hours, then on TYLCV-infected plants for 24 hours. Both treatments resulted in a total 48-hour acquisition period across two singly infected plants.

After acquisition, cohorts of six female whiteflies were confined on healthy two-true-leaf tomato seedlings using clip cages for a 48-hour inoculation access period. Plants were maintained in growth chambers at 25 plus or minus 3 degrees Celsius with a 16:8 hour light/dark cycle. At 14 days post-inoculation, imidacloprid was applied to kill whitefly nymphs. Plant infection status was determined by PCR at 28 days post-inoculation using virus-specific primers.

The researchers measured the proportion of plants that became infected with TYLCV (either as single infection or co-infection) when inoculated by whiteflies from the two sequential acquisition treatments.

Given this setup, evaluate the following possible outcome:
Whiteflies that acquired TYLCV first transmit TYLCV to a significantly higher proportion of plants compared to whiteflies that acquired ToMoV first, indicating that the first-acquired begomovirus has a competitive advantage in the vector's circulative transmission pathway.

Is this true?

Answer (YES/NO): NO